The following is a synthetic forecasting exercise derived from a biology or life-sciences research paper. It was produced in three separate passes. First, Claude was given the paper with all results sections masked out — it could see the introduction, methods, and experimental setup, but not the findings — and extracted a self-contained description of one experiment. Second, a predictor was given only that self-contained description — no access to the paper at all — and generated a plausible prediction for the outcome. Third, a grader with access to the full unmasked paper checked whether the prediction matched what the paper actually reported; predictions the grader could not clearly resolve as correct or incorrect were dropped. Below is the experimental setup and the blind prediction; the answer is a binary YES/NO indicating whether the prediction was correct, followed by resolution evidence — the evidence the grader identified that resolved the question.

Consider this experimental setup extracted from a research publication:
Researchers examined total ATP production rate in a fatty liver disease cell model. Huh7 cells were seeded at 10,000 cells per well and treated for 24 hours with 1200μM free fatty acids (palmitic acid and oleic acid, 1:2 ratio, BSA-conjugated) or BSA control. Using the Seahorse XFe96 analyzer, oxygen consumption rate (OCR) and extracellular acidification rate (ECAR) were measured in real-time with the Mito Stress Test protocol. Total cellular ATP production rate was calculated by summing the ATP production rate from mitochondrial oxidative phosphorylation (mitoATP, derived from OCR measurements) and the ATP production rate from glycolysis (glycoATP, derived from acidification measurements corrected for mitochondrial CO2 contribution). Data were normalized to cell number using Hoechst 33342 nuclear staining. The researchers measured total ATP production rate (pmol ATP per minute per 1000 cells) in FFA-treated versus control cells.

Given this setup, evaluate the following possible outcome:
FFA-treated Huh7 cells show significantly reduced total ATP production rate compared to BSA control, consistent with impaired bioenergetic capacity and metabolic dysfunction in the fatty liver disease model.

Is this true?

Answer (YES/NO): NO